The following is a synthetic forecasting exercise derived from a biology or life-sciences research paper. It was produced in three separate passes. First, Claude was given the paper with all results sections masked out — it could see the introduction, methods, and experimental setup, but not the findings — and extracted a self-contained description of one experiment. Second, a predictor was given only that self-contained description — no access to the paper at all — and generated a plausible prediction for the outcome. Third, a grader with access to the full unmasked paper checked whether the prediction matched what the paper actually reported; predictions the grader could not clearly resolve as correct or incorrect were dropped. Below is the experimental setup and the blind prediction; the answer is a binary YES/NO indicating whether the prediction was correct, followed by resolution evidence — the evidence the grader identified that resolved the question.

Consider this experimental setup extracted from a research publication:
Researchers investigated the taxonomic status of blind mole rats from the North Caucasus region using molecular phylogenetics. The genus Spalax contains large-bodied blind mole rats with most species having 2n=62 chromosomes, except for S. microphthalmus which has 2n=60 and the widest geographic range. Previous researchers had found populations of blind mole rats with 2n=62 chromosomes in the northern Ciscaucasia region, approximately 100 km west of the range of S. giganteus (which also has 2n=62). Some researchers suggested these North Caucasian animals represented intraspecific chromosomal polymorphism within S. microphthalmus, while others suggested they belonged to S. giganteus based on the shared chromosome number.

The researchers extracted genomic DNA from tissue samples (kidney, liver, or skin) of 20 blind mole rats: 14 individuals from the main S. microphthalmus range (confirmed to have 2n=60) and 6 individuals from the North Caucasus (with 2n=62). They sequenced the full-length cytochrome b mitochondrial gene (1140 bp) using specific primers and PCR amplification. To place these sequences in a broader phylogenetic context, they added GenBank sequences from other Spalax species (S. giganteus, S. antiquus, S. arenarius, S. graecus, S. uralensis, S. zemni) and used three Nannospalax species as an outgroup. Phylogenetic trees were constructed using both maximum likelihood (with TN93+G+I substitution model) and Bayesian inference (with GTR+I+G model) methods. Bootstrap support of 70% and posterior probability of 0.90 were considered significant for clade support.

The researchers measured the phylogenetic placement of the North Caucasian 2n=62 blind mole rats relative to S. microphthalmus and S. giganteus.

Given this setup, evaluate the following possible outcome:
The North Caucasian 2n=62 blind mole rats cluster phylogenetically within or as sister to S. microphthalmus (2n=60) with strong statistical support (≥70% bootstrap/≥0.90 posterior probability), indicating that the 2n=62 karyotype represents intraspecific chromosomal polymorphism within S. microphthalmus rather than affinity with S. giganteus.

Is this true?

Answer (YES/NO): NO